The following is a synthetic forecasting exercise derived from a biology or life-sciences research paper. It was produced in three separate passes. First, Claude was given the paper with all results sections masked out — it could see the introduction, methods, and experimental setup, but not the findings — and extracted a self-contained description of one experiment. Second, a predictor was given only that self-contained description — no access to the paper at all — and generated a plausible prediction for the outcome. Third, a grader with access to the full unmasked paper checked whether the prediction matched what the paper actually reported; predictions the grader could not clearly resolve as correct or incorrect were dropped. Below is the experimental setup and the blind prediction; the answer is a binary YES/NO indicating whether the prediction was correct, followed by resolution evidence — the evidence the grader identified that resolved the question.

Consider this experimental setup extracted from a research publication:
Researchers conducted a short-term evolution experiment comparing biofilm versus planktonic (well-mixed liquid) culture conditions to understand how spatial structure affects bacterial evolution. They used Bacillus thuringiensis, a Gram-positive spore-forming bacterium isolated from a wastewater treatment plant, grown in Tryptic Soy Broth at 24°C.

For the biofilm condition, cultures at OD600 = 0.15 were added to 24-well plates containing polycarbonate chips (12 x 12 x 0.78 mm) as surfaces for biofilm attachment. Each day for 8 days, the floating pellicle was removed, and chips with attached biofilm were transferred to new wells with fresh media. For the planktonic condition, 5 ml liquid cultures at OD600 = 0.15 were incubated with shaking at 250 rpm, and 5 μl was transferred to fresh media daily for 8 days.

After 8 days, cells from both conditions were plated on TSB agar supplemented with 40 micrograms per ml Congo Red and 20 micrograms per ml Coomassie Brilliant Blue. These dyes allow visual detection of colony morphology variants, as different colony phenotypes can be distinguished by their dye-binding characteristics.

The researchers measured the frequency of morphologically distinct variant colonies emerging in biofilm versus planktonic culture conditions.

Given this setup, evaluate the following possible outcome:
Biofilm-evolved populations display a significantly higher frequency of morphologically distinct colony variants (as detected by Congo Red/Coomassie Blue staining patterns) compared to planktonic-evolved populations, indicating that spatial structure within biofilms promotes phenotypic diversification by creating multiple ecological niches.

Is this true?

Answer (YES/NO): YES